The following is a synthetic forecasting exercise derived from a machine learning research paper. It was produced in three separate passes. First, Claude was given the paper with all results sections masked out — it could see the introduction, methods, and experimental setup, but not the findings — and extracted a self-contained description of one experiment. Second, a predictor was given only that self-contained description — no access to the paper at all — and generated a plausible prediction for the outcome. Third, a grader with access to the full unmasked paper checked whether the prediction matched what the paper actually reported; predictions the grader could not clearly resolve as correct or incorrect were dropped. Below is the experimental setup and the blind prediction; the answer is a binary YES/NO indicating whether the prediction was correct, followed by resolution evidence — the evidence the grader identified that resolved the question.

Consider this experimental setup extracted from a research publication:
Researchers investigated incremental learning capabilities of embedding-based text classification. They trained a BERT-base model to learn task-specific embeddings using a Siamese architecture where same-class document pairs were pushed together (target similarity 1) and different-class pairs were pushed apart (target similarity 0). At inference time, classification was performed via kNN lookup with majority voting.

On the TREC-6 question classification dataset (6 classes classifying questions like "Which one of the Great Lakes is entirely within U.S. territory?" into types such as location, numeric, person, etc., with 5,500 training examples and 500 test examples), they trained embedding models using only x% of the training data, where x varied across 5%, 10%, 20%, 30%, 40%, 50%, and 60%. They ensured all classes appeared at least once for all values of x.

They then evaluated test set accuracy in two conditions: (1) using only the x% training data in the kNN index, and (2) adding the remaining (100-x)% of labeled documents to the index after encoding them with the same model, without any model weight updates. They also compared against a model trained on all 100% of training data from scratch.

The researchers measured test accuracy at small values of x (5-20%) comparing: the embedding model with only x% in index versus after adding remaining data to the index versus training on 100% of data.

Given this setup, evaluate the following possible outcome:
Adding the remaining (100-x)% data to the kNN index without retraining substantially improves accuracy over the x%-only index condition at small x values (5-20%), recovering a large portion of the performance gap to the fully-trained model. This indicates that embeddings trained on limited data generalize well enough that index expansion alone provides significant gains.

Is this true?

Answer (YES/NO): YES